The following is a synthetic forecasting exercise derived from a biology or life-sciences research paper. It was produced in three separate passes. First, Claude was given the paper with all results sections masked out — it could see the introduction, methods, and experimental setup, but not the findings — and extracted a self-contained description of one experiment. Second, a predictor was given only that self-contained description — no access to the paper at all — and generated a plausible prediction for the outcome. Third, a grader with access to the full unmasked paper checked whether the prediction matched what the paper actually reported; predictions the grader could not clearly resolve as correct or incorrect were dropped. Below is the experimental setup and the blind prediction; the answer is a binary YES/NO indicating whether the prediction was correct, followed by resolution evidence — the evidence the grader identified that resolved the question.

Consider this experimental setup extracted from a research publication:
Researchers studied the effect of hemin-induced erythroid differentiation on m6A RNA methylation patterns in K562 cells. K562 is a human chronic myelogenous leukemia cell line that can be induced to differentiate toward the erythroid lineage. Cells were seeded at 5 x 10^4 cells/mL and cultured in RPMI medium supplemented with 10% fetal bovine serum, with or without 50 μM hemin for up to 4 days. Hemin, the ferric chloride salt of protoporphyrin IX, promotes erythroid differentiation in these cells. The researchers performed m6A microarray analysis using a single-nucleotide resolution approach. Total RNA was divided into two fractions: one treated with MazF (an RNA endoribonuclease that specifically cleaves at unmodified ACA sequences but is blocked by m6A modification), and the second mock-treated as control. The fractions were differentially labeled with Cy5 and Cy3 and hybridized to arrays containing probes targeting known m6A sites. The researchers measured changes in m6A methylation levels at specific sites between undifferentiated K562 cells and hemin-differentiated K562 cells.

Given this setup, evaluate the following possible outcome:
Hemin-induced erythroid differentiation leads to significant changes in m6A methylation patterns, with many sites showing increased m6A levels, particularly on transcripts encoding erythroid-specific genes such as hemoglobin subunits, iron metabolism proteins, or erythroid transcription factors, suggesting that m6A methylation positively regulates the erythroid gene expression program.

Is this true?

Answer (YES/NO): NO